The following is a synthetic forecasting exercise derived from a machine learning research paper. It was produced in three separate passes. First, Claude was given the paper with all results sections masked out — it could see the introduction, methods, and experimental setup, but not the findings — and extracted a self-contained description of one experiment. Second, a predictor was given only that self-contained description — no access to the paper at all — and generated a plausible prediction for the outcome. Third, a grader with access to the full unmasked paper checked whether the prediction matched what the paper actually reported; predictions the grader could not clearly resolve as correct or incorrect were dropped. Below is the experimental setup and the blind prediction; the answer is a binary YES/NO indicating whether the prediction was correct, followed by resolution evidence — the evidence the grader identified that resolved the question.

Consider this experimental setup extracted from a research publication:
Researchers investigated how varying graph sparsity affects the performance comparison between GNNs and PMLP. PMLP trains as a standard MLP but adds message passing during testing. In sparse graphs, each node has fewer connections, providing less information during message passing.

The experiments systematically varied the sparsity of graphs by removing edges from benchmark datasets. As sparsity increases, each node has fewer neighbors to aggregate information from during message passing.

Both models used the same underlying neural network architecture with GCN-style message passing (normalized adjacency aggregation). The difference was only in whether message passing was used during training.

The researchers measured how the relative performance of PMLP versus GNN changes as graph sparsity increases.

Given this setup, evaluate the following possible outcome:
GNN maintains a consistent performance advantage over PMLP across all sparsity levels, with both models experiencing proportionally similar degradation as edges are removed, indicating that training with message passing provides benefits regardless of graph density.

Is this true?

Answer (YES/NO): NO